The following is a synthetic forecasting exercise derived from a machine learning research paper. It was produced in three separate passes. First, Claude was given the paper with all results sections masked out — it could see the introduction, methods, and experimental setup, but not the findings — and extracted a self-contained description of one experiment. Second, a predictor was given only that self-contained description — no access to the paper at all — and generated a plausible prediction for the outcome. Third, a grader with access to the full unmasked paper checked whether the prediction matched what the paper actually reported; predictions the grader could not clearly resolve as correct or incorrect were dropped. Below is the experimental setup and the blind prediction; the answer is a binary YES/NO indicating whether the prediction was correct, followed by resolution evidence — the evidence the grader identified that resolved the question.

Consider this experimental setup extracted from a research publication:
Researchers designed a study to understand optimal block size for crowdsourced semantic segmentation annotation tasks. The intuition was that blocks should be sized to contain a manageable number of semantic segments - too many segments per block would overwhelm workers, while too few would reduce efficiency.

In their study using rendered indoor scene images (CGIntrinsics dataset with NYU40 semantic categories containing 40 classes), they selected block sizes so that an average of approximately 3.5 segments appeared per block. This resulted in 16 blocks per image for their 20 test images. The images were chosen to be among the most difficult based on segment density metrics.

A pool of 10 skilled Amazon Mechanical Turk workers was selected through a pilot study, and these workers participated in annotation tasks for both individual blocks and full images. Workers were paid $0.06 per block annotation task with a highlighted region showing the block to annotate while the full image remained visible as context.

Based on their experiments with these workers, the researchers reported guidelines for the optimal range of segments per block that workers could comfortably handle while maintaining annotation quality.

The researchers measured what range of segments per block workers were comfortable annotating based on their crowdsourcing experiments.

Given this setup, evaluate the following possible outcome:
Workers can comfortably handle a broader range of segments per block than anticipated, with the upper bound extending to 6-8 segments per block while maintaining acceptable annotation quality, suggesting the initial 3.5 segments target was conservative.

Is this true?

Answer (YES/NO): NO